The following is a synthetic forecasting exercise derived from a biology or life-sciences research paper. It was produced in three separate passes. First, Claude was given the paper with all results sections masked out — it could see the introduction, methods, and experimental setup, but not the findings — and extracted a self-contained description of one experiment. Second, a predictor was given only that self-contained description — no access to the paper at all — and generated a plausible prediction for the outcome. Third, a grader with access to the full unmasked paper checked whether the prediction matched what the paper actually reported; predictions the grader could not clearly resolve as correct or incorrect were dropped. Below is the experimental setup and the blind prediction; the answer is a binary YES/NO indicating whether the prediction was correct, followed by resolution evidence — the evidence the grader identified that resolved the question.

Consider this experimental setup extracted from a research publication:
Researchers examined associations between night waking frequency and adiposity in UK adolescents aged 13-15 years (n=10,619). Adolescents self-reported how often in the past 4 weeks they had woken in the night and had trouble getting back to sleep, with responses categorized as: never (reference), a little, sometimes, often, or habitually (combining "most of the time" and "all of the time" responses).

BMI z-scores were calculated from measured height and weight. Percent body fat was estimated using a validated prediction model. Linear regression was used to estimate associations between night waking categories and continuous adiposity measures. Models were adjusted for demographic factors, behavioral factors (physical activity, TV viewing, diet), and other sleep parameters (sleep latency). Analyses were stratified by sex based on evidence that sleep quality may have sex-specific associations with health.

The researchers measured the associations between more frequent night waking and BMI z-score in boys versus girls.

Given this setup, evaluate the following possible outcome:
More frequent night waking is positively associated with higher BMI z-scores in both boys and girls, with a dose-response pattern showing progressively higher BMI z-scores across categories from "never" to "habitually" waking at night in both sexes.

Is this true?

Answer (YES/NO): NO